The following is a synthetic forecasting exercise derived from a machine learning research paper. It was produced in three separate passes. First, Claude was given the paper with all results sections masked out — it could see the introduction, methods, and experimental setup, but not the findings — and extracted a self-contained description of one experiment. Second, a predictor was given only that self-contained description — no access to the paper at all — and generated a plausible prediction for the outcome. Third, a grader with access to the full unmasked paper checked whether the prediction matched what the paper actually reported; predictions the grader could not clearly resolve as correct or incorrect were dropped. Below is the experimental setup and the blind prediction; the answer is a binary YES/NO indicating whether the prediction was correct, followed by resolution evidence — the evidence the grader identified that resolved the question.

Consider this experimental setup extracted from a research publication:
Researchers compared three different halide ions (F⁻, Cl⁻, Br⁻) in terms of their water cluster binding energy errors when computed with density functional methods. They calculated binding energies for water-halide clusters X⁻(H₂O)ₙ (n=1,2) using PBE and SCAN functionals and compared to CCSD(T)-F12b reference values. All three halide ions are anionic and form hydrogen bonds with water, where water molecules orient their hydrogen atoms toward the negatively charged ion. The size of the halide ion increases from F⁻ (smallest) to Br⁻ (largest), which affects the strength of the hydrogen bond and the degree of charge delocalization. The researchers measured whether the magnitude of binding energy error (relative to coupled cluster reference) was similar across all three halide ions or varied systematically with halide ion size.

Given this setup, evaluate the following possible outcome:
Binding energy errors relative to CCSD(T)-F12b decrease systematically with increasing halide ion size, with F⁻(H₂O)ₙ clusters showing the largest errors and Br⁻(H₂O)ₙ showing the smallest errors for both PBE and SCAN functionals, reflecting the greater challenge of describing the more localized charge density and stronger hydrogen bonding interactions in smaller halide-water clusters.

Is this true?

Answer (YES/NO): YES